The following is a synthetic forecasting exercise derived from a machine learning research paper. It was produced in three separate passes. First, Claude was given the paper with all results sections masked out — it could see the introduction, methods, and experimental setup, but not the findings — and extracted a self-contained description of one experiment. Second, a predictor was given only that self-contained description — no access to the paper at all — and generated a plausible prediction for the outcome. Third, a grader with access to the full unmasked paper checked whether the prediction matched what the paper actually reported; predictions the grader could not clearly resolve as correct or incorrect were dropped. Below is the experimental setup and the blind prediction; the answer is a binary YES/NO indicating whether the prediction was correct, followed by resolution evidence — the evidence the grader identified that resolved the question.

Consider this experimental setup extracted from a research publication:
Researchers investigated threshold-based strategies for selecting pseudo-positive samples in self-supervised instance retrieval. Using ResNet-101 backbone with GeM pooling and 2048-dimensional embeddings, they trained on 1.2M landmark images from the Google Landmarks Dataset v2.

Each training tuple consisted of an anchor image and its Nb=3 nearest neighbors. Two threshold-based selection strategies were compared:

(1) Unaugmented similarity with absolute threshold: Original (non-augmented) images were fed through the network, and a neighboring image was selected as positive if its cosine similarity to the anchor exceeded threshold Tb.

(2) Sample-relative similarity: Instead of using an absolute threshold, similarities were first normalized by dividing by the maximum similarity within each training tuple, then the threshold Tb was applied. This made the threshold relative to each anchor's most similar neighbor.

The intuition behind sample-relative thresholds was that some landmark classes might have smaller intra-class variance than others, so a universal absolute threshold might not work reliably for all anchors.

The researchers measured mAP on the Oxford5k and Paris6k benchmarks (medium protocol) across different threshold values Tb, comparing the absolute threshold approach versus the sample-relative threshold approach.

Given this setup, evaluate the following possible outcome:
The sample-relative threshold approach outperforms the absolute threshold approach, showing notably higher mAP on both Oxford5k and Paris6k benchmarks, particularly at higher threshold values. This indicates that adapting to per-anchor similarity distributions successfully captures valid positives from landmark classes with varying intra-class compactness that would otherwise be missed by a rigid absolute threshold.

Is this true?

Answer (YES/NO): NO